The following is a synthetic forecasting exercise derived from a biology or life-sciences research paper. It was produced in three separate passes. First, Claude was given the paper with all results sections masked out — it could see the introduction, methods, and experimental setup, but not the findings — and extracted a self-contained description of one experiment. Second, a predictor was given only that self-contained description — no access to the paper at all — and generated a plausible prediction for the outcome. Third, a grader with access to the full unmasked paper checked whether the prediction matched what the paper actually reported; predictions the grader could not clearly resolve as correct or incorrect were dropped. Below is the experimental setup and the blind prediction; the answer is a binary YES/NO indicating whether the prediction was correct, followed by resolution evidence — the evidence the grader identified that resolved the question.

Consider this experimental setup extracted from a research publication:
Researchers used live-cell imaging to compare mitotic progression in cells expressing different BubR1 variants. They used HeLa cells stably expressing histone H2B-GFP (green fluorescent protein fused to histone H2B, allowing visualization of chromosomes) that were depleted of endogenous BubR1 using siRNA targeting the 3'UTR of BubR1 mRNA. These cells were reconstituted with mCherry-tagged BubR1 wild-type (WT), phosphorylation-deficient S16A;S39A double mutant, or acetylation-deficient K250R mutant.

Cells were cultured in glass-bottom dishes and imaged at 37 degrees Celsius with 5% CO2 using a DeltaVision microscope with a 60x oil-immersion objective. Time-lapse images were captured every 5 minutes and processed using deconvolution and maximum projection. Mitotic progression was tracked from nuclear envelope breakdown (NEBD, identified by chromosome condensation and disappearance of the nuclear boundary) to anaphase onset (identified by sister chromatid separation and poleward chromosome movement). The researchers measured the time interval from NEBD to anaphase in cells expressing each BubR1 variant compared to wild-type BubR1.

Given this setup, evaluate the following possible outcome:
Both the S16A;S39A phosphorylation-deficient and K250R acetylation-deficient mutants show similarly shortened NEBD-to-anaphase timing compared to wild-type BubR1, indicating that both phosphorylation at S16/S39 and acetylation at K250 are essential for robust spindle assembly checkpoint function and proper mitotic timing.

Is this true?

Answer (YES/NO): YES